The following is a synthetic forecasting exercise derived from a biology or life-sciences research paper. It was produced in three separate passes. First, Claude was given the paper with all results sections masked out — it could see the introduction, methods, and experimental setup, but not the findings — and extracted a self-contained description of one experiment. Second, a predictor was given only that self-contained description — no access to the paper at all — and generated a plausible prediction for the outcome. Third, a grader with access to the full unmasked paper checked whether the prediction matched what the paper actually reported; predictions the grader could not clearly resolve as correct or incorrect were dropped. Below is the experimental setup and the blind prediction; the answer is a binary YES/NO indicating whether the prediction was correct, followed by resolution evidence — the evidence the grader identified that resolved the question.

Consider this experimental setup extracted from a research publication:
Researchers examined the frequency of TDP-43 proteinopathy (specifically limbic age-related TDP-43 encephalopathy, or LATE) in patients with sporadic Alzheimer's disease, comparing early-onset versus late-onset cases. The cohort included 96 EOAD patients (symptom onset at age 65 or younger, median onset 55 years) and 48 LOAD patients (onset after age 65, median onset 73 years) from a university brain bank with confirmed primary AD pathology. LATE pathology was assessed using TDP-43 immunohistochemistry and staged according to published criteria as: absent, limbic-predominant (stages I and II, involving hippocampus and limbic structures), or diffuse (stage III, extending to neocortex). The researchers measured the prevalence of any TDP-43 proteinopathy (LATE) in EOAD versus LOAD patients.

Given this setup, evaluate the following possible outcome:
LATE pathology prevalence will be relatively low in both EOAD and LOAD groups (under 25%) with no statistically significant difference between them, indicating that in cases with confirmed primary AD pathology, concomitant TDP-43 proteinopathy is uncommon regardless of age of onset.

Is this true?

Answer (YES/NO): NO